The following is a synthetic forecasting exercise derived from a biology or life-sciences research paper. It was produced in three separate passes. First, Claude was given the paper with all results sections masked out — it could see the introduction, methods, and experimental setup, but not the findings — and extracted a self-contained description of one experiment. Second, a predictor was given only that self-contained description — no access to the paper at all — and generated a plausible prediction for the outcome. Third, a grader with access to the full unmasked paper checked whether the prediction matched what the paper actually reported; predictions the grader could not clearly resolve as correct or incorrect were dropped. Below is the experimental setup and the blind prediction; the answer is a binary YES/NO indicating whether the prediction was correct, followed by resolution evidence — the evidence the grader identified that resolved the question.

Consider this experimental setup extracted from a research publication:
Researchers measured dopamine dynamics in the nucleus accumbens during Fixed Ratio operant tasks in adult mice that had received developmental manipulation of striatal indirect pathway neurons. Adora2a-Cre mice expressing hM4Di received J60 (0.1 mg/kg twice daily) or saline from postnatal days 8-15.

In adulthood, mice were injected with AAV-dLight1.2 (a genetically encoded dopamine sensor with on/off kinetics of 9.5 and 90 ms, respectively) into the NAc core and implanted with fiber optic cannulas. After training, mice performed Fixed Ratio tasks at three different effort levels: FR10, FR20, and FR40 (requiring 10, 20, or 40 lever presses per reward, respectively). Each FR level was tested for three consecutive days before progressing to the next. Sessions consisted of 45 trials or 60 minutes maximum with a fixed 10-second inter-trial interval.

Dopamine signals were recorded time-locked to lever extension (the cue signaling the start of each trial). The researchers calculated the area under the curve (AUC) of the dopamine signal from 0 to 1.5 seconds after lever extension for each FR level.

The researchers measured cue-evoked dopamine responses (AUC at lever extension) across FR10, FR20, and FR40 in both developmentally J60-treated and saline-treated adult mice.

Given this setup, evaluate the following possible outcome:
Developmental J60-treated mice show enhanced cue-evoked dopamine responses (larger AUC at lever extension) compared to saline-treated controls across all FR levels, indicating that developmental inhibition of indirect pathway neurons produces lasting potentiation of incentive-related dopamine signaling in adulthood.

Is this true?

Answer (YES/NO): NO